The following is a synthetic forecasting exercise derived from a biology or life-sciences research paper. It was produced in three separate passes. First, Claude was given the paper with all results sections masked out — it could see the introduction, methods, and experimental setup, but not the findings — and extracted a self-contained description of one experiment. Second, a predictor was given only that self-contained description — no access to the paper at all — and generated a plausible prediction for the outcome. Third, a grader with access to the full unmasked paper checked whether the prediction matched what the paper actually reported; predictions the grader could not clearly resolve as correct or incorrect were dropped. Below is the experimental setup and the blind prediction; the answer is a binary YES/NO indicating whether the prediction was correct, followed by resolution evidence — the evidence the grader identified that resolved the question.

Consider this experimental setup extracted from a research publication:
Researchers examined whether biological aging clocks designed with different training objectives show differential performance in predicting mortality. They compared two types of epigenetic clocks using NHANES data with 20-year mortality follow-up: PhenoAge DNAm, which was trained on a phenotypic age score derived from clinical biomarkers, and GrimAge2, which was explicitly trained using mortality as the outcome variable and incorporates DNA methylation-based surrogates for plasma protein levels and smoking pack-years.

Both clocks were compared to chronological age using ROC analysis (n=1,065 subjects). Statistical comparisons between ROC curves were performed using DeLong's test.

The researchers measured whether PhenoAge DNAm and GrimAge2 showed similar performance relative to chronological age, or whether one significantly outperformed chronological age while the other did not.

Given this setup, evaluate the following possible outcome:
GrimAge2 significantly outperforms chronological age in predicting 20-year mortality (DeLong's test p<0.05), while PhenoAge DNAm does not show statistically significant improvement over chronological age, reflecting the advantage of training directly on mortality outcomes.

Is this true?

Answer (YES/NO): YES